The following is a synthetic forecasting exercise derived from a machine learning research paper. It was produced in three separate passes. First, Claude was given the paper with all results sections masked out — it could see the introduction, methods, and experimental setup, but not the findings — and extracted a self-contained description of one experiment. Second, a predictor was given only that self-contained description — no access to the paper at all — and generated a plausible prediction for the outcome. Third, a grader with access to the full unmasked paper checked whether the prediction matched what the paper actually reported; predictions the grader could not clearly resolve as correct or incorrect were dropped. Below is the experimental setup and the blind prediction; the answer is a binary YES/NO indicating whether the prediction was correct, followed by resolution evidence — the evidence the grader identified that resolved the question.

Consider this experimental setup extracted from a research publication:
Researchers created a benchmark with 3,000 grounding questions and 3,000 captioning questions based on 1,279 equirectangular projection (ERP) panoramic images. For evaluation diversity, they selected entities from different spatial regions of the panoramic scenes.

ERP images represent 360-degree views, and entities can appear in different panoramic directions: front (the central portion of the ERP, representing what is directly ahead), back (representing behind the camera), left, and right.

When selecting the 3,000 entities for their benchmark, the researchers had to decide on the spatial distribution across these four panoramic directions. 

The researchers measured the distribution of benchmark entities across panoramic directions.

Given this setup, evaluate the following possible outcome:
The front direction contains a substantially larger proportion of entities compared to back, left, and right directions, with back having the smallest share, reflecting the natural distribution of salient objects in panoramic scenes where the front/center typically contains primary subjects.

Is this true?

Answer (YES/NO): NO